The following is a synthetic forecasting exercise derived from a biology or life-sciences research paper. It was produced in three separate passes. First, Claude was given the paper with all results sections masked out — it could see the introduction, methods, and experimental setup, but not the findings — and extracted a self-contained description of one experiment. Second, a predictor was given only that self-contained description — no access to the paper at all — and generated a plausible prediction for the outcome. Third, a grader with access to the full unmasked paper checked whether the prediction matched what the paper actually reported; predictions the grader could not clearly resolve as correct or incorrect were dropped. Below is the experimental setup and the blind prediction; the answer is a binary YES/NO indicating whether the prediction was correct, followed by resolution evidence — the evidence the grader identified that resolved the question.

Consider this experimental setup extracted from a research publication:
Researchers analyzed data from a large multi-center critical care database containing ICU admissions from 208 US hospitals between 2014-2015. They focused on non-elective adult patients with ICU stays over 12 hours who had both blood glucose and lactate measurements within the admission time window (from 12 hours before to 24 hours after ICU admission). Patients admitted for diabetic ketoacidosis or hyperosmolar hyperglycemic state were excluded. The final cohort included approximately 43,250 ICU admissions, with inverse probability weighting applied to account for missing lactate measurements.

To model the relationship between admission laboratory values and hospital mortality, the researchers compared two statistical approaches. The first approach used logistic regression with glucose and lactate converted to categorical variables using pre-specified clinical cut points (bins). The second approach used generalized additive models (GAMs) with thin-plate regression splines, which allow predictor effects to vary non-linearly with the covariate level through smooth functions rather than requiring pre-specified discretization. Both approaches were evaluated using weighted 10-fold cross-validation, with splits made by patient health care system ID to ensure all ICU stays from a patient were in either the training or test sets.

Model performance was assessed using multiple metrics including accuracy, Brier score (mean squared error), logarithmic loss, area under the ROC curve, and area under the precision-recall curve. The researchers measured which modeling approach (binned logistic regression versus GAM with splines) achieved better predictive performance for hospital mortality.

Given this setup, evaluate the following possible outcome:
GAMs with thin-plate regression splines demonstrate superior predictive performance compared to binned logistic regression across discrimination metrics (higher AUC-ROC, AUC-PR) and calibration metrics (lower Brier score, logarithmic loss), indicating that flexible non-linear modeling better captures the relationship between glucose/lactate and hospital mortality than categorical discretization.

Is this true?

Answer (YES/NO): YES